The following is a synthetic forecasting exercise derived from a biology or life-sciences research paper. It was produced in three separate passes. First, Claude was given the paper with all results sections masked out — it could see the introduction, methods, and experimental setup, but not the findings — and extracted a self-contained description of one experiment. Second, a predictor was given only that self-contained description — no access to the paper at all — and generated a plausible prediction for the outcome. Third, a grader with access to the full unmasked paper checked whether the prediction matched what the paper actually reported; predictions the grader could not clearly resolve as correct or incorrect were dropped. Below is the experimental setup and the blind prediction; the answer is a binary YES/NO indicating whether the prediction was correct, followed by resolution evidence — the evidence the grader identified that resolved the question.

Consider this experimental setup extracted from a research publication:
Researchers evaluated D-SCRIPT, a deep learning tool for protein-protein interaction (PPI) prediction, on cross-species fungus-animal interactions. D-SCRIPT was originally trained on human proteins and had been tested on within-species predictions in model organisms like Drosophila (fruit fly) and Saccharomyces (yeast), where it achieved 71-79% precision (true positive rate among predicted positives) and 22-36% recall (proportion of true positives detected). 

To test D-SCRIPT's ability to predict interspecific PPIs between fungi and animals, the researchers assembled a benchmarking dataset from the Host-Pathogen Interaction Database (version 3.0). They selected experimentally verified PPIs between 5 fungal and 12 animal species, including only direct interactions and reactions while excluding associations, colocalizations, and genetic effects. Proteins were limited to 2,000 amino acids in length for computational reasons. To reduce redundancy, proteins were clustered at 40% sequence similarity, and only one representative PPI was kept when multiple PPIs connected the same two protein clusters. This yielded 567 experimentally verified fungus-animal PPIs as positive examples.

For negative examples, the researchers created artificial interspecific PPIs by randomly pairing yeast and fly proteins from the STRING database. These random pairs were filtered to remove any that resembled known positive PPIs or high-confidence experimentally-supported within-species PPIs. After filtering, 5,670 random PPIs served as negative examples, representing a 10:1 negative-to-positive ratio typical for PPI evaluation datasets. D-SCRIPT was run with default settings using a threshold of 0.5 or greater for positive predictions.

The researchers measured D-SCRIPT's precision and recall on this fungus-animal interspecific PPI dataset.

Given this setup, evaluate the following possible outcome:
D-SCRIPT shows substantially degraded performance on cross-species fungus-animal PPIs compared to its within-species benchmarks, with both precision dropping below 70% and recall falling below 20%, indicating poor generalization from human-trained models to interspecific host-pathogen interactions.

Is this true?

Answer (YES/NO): NO